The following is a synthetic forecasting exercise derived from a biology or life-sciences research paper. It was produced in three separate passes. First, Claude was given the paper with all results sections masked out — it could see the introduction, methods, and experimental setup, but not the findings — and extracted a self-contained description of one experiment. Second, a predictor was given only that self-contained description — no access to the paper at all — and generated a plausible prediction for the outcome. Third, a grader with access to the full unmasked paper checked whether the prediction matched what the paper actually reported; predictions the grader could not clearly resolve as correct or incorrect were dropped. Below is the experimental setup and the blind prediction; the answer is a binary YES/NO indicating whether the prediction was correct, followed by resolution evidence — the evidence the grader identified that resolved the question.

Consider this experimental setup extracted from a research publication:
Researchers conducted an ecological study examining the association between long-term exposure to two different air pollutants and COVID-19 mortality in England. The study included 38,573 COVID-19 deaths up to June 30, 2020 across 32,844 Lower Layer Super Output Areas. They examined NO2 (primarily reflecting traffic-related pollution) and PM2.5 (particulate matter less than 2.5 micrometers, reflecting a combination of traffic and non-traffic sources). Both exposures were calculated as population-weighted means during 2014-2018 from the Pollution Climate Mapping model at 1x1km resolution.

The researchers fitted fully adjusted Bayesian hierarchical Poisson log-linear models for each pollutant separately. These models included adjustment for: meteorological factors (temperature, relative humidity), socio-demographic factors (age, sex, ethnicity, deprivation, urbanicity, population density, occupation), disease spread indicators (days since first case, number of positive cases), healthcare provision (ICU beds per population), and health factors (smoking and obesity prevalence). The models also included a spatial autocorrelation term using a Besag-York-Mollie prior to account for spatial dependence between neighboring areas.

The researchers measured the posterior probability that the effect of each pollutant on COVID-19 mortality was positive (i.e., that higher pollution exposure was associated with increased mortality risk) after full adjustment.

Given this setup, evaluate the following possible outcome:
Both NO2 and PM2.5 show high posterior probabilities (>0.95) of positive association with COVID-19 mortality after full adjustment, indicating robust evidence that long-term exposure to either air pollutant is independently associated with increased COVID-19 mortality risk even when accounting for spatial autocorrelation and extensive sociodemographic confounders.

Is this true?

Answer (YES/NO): NO